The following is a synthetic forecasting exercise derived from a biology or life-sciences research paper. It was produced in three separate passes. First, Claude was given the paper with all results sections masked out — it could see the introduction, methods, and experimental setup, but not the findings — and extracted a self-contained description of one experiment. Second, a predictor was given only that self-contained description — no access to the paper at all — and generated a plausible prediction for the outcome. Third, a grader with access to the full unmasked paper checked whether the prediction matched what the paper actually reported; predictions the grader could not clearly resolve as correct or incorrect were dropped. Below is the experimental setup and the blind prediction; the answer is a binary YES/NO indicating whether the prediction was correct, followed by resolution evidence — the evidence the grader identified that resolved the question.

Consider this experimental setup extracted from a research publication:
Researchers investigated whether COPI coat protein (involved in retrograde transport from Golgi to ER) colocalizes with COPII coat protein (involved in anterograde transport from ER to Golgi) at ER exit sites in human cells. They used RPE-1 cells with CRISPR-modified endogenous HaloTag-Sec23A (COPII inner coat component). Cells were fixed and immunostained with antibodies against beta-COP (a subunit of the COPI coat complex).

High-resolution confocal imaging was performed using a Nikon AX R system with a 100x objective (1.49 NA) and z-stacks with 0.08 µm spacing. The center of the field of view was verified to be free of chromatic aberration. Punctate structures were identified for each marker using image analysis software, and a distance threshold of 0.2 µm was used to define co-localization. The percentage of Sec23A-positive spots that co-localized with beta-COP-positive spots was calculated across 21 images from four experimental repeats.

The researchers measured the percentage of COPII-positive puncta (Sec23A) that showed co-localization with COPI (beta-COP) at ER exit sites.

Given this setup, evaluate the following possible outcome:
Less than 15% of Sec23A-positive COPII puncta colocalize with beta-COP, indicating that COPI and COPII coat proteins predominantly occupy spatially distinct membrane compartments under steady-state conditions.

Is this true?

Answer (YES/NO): NO